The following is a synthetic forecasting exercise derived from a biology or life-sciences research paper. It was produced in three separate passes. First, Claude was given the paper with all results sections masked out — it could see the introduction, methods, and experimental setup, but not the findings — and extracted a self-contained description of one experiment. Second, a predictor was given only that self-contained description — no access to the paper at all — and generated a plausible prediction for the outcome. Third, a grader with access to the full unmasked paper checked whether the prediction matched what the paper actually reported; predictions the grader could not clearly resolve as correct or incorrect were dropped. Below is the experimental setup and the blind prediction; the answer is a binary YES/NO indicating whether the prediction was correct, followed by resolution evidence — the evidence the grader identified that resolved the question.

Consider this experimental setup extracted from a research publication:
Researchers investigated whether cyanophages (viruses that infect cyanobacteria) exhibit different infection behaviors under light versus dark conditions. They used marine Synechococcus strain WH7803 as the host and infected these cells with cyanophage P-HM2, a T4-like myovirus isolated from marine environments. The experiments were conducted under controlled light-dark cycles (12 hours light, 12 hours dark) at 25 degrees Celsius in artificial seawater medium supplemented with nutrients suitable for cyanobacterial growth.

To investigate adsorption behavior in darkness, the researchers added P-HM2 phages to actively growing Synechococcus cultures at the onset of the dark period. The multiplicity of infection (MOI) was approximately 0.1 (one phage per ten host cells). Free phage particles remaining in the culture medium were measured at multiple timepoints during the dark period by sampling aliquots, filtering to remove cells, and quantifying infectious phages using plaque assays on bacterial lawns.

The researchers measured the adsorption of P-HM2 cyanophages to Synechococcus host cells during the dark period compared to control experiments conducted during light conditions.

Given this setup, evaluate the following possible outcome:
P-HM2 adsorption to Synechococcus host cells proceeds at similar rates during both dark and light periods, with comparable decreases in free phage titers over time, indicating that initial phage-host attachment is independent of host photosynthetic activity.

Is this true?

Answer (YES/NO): NO